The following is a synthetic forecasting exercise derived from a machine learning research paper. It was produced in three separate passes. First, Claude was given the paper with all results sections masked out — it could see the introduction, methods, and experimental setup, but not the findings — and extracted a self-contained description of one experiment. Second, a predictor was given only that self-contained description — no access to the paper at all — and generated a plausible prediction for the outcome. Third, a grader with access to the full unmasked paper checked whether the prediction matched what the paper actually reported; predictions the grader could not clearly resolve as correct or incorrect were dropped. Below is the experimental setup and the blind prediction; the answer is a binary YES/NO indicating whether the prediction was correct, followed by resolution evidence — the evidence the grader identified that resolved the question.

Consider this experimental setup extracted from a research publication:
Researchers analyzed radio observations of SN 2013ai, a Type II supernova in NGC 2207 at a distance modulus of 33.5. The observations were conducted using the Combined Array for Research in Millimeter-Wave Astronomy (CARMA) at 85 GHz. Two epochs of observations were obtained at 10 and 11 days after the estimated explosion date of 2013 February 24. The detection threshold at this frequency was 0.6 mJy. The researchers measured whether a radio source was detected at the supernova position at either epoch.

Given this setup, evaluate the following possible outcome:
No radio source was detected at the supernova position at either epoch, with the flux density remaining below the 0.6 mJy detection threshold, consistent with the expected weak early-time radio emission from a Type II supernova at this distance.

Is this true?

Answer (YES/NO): YES